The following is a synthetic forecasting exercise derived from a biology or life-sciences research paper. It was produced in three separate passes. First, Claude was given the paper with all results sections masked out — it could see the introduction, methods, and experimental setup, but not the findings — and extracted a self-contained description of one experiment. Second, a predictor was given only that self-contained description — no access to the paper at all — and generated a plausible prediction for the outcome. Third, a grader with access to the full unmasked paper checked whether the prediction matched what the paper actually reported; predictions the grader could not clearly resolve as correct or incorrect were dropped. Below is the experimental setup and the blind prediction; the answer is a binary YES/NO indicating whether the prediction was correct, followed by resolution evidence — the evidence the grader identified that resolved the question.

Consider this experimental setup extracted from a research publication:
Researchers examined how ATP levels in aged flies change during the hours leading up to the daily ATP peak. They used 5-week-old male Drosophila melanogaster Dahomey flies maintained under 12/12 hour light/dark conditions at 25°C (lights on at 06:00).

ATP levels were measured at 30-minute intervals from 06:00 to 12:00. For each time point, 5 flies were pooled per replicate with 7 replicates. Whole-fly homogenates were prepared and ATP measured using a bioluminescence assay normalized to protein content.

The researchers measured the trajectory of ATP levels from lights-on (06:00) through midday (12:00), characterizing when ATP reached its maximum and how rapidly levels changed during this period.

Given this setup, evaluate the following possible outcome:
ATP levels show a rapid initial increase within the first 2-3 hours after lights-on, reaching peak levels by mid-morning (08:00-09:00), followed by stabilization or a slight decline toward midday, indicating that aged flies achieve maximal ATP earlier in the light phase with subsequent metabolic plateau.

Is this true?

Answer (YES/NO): NO